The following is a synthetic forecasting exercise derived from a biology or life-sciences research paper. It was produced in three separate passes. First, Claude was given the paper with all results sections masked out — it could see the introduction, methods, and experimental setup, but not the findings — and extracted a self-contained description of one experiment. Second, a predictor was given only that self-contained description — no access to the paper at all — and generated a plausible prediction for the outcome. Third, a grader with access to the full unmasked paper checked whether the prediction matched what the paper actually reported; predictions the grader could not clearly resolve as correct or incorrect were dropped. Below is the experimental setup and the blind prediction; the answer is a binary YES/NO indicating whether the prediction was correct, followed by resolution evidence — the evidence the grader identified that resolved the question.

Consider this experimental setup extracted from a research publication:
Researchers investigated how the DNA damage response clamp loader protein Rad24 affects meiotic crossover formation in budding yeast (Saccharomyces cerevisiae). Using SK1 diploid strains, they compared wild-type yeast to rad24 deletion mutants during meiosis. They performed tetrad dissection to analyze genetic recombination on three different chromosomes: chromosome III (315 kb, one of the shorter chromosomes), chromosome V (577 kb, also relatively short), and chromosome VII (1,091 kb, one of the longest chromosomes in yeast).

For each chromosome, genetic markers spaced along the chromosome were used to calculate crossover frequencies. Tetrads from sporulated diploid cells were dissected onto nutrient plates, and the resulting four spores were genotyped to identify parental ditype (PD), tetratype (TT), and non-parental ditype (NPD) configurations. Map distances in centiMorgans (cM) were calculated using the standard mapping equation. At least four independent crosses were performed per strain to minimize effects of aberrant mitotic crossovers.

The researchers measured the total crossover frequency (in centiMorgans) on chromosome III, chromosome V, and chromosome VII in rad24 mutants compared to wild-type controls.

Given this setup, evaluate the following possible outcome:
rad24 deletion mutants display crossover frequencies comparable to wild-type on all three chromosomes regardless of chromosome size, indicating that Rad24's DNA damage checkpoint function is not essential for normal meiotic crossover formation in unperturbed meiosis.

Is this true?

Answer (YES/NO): NO